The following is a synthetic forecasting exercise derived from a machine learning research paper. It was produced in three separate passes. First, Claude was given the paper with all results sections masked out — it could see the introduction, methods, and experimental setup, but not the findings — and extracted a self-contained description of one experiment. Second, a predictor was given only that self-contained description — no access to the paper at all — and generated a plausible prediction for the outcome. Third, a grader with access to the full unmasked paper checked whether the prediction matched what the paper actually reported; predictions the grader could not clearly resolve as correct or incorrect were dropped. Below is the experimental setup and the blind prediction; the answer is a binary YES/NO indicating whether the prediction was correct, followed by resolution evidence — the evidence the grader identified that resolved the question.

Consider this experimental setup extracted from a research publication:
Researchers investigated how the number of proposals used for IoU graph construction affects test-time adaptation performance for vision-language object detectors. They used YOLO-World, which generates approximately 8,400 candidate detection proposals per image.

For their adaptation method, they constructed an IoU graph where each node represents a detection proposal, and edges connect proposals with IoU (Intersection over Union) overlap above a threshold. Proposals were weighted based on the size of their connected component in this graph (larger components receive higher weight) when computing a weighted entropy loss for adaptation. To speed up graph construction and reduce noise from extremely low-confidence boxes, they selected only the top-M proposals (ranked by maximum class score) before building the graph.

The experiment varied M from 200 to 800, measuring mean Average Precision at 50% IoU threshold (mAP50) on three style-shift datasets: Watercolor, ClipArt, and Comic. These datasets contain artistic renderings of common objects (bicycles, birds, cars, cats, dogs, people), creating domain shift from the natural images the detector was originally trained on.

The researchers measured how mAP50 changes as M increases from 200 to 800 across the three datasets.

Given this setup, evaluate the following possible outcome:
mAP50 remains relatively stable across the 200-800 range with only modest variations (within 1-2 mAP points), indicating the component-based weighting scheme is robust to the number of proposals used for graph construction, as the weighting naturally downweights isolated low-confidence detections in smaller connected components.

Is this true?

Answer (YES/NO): NO